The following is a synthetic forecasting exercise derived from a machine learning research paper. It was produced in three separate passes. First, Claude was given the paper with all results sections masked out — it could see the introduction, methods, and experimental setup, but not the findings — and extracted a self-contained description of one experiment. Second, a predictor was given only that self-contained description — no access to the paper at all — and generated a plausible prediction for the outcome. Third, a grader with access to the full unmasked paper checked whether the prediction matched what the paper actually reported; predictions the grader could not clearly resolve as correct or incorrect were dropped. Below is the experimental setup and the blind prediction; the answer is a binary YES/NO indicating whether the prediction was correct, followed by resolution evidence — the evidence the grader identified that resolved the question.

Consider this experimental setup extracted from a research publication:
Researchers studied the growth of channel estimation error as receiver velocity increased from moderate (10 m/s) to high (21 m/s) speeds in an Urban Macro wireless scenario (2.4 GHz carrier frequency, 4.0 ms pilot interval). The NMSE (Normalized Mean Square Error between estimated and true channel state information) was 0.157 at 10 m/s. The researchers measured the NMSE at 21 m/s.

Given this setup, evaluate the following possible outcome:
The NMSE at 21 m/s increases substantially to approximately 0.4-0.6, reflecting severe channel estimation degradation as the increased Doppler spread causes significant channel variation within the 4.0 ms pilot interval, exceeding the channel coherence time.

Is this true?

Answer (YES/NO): NO